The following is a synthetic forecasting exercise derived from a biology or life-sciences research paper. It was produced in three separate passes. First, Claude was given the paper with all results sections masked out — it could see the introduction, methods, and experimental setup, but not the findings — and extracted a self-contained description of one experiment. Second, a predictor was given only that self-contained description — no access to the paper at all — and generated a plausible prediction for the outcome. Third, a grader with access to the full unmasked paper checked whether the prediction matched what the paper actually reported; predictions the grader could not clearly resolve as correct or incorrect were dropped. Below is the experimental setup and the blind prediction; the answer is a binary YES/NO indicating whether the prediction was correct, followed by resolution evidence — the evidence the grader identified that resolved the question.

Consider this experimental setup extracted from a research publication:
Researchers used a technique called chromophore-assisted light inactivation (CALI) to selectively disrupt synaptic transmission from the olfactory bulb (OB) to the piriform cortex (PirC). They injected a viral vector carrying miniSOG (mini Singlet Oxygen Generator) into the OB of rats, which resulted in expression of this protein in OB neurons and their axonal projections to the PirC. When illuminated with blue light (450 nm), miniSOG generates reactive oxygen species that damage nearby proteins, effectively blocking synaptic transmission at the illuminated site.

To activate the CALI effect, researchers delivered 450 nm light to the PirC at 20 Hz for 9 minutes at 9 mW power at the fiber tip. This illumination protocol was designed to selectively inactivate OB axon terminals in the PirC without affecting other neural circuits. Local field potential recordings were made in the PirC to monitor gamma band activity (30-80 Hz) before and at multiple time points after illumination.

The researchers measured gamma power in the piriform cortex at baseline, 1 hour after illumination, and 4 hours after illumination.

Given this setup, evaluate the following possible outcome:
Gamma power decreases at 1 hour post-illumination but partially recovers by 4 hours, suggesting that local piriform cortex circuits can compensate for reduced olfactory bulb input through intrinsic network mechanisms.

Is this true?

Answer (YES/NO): NO